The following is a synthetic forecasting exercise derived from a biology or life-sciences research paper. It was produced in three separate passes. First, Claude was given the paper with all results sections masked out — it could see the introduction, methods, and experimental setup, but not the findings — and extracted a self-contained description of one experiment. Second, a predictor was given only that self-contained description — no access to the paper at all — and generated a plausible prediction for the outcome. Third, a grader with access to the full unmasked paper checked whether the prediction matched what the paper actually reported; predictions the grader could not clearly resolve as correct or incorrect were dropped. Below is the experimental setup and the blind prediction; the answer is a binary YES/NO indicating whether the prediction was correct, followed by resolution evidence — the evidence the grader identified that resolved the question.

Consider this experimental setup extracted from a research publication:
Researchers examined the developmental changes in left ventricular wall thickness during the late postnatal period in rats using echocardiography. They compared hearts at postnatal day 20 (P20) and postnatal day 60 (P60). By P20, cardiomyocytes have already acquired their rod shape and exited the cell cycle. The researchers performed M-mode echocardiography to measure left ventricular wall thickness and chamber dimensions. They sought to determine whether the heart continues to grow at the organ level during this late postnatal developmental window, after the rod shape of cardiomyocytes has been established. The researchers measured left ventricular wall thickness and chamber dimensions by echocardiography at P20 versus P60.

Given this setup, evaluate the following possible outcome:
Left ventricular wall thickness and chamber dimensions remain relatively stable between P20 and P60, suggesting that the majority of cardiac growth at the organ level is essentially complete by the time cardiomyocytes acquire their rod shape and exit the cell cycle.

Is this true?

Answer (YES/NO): NO